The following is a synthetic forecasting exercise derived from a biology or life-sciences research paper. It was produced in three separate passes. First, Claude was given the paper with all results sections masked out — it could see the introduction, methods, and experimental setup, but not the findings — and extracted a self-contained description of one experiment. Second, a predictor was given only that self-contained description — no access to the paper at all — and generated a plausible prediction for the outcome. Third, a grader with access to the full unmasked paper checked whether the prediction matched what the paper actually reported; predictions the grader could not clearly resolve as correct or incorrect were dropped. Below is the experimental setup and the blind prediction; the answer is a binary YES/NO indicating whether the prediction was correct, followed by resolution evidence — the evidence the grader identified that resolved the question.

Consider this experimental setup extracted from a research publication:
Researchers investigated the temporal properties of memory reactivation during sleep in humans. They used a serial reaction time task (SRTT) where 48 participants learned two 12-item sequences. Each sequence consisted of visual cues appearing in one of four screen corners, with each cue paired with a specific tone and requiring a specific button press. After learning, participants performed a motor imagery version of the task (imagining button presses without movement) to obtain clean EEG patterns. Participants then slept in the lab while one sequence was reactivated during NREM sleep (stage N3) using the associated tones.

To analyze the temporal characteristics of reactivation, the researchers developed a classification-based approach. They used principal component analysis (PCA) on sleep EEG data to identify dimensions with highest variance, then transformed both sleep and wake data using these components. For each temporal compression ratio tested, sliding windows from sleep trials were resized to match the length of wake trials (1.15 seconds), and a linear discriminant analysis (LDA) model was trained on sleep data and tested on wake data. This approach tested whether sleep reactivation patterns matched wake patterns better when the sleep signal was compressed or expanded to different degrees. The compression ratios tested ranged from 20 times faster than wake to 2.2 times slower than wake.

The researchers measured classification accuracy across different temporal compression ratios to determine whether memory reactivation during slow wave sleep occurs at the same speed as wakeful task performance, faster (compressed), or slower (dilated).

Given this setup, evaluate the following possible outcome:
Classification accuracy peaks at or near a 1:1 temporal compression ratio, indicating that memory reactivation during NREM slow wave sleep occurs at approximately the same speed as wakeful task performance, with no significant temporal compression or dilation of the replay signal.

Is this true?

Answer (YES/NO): NO